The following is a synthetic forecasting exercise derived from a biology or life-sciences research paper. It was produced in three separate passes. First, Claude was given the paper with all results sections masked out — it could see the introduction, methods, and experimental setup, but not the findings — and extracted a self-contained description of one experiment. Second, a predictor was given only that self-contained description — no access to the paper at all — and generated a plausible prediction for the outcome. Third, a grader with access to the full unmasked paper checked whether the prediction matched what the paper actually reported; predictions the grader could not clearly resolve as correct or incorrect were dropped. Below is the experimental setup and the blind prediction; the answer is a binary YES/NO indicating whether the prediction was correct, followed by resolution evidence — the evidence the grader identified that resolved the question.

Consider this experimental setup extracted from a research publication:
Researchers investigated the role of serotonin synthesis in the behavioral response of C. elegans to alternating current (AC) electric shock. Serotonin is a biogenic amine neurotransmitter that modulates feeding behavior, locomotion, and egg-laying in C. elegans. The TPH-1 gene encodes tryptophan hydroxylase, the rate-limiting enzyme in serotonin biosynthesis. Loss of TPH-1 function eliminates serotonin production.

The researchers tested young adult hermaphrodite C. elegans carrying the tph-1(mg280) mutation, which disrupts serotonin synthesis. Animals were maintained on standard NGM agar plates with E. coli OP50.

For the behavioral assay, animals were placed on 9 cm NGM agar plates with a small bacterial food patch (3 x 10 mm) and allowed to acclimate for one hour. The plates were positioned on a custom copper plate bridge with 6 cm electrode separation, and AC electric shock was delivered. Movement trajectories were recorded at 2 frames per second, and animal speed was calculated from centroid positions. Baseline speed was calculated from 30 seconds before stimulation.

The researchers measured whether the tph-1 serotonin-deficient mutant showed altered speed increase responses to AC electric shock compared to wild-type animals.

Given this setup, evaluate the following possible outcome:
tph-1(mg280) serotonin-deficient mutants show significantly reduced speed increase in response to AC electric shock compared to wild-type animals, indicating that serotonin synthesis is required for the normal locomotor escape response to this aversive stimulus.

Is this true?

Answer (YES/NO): NO